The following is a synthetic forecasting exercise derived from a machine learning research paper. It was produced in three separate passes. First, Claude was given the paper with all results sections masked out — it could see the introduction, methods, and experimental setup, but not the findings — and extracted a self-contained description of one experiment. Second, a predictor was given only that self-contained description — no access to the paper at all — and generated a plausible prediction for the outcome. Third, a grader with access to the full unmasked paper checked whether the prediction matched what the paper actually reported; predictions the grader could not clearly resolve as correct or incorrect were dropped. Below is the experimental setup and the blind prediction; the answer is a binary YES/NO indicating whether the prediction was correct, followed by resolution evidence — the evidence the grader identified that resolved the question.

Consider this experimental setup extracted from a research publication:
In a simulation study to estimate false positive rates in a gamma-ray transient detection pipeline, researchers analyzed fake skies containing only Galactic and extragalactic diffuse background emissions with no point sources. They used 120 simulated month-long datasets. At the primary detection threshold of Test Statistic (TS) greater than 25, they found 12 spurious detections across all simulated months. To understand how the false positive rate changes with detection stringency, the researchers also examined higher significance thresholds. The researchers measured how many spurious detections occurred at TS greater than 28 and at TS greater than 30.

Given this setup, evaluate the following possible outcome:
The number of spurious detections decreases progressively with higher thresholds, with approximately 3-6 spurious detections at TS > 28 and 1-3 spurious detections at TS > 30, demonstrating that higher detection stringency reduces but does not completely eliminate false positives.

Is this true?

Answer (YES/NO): NO